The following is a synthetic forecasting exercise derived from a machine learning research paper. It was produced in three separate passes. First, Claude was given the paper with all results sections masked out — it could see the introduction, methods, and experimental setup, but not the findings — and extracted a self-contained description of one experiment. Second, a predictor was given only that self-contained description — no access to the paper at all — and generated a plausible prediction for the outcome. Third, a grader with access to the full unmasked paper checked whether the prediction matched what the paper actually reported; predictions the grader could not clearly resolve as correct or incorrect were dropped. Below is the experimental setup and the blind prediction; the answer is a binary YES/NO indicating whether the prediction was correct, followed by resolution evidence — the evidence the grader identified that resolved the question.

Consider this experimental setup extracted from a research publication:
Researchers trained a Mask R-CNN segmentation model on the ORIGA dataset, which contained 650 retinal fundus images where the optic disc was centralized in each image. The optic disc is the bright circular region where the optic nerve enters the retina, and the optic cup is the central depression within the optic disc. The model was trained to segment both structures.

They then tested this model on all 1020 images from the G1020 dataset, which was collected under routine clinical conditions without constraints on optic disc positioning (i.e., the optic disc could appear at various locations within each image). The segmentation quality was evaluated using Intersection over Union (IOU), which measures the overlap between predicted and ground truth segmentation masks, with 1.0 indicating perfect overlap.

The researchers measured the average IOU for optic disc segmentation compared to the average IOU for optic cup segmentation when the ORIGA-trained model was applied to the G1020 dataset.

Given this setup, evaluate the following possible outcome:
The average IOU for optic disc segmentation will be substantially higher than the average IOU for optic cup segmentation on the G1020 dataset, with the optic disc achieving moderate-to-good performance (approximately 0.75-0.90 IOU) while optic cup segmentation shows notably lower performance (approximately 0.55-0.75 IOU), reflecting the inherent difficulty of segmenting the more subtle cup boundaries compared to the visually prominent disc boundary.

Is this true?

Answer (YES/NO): YES